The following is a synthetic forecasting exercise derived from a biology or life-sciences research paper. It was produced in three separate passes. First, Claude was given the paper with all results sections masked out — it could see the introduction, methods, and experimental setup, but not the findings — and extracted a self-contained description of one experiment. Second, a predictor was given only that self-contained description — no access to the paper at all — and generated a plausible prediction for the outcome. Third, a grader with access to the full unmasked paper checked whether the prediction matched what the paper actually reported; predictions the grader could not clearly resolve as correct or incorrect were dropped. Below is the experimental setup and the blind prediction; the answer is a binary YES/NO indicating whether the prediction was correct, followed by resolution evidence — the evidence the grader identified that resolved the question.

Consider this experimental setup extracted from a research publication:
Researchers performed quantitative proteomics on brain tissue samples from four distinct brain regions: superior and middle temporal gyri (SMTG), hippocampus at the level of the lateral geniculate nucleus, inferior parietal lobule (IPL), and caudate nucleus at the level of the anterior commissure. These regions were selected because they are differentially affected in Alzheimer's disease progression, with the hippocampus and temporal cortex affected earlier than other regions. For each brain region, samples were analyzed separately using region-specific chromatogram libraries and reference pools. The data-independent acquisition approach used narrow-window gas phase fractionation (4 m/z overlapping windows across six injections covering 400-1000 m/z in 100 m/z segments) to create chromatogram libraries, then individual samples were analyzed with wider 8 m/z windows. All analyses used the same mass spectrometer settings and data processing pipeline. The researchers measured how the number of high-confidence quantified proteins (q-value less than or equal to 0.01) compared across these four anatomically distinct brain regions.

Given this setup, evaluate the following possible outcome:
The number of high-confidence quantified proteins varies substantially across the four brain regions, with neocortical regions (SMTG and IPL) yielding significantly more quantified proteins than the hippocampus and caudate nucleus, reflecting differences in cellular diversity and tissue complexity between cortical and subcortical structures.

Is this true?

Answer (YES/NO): YES